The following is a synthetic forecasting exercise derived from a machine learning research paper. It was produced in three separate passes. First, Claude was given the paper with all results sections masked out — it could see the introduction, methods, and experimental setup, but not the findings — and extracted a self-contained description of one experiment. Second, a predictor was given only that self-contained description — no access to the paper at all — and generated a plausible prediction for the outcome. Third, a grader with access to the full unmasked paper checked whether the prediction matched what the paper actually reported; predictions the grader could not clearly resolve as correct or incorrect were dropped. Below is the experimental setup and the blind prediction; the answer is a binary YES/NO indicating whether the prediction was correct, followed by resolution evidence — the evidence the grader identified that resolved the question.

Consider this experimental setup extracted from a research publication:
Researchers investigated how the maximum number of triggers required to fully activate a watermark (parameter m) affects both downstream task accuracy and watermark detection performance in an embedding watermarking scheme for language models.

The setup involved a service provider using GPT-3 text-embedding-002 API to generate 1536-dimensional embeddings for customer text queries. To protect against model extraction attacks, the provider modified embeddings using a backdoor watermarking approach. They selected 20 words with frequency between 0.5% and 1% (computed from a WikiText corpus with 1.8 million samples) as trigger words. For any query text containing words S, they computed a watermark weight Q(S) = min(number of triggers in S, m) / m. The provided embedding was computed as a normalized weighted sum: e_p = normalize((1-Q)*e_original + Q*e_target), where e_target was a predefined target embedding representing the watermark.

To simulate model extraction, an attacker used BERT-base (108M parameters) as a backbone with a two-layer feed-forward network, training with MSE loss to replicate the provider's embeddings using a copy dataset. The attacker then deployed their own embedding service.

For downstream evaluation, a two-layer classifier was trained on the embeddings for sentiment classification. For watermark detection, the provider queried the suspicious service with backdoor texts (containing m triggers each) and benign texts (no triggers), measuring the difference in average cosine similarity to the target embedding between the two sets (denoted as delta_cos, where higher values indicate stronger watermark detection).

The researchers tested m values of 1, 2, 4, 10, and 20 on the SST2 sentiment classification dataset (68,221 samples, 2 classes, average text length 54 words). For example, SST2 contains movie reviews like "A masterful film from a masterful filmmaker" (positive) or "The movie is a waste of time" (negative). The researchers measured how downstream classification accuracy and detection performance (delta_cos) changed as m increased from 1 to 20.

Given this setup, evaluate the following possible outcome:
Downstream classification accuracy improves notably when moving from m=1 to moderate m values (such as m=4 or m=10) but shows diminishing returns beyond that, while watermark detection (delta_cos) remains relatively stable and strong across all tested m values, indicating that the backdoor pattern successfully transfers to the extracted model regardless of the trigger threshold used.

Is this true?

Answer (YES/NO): NO